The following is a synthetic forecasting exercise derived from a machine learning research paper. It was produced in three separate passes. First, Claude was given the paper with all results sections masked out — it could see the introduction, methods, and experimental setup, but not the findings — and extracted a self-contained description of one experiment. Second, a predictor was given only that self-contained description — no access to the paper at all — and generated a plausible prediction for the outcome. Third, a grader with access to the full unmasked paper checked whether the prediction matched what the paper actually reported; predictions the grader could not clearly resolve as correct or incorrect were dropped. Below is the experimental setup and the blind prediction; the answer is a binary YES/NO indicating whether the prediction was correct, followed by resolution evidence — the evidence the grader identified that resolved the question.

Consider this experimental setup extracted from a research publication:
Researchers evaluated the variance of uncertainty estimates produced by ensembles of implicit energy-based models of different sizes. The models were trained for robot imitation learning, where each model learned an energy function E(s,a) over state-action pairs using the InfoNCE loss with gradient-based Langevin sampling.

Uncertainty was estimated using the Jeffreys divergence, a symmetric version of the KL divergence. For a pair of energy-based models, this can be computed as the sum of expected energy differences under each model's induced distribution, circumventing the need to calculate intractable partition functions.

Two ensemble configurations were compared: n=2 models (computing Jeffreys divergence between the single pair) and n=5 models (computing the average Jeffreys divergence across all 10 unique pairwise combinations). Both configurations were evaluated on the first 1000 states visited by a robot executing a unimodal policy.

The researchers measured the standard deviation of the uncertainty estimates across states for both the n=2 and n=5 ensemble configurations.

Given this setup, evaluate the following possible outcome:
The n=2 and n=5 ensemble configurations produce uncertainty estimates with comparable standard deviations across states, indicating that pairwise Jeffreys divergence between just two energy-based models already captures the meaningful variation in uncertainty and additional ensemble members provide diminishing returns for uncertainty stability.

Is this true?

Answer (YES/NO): NO